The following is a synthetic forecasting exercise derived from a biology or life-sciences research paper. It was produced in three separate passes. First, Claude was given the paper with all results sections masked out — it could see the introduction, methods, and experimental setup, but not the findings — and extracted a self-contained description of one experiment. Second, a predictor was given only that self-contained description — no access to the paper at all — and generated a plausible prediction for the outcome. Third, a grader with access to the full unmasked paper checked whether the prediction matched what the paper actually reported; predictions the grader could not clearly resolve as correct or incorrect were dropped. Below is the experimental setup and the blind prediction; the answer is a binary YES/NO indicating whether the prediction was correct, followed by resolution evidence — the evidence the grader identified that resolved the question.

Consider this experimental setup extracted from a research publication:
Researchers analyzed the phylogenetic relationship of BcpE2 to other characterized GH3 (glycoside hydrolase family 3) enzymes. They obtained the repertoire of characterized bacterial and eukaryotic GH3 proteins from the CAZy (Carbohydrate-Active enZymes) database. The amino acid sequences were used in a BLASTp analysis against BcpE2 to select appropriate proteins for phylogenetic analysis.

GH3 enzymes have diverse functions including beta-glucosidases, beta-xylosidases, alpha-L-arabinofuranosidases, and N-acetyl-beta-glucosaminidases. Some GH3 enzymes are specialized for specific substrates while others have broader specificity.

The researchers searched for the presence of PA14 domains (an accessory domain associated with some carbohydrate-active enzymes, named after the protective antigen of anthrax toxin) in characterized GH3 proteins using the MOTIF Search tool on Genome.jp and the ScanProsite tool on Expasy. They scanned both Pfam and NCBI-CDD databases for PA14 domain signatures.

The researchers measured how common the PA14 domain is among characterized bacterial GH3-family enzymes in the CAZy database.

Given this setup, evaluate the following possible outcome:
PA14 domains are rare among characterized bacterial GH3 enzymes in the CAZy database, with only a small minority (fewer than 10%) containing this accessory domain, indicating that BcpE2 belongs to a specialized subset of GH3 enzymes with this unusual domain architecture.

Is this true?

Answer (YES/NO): YES